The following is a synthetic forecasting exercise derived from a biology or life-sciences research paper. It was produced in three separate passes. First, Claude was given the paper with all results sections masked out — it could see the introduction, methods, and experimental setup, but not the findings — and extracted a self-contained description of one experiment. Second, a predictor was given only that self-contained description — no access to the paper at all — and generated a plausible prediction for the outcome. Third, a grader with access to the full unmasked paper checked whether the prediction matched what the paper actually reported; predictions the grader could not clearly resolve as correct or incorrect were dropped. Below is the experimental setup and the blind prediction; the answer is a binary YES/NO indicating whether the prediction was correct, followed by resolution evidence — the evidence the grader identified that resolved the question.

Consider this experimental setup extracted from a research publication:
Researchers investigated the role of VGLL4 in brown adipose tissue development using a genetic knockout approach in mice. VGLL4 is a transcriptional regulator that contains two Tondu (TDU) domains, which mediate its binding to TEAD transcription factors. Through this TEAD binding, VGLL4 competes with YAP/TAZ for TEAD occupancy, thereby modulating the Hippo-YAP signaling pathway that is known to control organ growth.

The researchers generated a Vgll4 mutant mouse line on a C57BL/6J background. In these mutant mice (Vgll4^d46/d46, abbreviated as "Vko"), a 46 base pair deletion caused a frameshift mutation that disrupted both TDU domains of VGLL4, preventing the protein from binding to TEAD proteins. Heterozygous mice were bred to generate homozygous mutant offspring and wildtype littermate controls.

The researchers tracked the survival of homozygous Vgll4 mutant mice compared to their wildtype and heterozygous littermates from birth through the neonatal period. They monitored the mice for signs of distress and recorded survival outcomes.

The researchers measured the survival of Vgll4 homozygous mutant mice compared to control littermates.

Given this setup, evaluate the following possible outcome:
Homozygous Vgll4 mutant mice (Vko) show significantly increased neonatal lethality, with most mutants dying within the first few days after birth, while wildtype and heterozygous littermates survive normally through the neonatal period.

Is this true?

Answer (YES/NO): YES